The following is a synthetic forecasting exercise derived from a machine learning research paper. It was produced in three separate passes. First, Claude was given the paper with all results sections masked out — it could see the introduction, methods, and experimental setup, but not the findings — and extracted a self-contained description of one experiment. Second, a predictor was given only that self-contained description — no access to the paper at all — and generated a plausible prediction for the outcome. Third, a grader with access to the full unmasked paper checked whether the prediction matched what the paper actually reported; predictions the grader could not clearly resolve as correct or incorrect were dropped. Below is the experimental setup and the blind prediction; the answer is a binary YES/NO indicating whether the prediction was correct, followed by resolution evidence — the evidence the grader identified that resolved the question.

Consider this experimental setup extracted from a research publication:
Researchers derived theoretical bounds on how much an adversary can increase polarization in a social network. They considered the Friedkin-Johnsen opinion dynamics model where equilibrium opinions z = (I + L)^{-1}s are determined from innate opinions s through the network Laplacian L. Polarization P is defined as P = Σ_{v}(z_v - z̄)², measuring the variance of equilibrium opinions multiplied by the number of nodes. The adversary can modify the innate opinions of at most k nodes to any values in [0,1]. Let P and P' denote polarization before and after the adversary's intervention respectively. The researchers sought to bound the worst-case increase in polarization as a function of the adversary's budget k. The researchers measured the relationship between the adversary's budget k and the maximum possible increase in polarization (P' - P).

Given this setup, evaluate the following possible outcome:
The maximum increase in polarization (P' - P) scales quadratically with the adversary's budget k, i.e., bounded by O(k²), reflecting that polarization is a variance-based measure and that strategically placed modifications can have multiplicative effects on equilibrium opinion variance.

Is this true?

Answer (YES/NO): NO